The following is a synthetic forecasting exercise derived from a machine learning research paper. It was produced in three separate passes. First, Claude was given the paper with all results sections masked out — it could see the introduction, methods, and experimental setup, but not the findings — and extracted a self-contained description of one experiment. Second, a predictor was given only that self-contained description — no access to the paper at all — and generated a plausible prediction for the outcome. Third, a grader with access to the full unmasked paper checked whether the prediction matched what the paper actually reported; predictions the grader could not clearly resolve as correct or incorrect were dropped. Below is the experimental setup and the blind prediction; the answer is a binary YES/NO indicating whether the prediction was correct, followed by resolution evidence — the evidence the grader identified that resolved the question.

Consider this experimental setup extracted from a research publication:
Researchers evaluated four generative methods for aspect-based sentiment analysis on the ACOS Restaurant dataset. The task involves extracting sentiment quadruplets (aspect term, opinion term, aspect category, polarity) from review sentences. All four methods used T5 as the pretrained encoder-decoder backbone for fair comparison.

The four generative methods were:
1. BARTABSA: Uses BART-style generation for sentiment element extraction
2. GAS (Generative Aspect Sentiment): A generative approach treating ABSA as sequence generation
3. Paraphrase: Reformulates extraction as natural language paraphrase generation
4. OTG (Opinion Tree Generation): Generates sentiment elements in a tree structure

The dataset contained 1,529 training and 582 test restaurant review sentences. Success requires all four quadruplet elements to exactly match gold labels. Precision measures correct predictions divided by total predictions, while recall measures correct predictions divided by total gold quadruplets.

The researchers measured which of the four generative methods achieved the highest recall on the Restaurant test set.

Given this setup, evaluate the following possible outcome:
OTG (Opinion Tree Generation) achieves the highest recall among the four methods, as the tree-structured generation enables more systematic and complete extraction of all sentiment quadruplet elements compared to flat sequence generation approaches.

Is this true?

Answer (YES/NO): NO